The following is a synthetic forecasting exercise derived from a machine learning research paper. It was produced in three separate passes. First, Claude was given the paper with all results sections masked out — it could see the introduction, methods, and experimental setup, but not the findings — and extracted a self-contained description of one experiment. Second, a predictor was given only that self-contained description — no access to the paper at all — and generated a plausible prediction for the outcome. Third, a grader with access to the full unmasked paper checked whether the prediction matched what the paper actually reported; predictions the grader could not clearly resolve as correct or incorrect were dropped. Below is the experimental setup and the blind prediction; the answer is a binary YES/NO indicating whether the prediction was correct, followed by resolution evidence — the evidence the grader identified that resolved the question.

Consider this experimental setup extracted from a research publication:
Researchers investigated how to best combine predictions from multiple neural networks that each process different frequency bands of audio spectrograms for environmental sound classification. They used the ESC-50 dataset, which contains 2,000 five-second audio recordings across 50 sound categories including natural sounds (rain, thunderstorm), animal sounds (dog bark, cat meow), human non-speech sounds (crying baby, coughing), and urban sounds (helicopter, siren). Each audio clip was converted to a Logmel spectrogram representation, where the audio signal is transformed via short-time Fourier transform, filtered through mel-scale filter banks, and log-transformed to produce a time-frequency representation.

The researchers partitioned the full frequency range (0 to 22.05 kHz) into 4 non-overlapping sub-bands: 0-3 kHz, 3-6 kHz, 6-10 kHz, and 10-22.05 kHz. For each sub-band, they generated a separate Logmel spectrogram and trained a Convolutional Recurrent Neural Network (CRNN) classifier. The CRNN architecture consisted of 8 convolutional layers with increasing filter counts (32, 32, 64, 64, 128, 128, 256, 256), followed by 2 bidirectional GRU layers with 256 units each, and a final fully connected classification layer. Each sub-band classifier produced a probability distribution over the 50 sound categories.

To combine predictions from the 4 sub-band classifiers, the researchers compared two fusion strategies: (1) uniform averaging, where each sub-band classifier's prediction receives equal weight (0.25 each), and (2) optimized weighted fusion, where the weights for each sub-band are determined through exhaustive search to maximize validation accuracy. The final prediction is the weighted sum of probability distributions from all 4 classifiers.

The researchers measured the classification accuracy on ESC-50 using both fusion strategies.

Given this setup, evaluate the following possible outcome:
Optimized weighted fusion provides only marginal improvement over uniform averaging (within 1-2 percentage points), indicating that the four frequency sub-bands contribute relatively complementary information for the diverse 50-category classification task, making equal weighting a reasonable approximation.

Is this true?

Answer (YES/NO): NO